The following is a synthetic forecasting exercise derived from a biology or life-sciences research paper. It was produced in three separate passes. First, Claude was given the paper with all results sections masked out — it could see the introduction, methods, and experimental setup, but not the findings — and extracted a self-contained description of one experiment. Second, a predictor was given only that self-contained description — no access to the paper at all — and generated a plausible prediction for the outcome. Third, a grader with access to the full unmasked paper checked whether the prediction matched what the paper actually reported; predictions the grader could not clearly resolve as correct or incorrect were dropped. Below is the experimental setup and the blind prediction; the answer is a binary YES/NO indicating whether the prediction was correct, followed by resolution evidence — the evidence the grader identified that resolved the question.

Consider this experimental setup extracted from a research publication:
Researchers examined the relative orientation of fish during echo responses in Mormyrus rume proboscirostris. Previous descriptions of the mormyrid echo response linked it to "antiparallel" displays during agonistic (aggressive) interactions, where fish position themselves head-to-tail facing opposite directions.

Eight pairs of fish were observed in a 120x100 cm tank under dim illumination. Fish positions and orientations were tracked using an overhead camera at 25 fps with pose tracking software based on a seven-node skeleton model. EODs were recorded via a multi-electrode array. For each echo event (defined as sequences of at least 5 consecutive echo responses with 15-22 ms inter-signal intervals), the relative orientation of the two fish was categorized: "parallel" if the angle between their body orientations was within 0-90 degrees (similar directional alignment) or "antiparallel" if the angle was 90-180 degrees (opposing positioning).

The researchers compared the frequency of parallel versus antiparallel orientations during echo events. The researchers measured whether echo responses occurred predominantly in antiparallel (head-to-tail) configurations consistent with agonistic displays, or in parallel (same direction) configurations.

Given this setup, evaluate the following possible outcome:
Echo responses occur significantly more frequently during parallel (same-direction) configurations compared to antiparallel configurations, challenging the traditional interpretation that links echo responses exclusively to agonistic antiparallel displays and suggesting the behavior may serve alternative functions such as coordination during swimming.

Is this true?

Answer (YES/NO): YES